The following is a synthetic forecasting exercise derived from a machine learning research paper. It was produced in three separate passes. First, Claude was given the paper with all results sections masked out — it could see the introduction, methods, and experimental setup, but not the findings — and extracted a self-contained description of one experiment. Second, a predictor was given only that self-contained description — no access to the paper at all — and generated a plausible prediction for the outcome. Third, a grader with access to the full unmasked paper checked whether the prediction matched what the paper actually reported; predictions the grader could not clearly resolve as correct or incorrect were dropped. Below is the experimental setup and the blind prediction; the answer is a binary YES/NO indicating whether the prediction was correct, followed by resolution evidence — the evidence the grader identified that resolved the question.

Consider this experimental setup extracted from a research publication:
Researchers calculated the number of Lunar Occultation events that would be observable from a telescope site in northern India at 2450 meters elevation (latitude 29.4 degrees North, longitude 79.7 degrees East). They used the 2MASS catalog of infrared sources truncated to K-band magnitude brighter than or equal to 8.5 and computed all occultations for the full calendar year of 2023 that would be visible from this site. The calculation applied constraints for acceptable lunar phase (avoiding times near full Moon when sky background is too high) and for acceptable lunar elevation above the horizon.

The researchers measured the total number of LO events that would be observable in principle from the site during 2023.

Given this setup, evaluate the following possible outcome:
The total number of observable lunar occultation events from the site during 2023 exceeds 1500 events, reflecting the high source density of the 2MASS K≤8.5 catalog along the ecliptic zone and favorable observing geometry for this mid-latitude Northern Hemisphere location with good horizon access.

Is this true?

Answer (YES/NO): YES